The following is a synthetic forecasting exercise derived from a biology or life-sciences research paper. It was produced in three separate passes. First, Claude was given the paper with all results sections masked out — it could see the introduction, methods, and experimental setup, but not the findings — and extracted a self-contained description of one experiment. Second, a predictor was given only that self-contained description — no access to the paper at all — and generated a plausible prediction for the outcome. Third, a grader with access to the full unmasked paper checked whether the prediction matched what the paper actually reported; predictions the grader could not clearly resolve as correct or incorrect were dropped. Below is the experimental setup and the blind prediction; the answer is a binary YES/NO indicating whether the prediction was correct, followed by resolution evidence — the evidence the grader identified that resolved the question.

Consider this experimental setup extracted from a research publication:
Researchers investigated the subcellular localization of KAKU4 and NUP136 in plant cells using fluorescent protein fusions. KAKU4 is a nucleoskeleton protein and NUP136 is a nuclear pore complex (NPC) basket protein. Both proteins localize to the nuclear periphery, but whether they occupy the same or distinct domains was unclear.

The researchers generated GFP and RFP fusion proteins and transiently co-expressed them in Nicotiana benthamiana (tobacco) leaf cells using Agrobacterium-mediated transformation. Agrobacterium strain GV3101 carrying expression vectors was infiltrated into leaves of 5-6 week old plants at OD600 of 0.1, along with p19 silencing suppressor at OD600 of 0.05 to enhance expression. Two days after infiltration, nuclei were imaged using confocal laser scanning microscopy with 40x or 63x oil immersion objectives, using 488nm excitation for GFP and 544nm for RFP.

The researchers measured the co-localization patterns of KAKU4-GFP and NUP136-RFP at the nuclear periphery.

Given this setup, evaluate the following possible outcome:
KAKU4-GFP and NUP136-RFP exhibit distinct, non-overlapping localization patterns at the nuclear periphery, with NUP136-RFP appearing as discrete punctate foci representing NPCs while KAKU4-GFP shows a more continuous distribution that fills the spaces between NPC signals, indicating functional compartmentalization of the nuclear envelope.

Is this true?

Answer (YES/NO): YES